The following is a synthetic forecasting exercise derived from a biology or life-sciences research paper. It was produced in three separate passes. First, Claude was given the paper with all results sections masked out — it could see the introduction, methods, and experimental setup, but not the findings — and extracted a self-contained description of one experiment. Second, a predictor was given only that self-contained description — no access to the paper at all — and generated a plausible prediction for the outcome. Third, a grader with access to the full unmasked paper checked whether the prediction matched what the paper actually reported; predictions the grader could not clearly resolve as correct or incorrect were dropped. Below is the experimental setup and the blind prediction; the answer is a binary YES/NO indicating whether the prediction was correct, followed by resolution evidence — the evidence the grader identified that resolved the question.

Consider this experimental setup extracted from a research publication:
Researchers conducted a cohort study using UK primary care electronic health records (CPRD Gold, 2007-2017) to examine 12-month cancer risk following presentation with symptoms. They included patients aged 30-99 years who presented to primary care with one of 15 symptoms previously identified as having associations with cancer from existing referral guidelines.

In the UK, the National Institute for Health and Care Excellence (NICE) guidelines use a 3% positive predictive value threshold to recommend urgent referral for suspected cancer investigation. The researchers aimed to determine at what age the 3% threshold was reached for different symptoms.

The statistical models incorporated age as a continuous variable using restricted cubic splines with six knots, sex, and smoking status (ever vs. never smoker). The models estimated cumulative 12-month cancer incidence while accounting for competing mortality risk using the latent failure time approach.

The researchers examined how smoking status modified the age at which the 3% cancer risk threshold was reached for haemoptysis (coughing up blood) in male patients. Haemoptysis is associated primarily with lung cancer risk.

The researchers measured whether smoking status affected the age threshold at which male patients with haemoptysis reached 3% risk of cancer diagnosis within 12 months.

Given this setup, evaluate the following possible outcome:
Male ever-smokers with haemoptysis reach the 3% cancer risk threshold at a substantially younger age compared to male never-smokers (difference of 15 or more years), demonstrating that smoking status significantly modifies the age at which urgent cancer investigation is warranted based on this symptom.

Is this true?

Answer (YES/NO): NO